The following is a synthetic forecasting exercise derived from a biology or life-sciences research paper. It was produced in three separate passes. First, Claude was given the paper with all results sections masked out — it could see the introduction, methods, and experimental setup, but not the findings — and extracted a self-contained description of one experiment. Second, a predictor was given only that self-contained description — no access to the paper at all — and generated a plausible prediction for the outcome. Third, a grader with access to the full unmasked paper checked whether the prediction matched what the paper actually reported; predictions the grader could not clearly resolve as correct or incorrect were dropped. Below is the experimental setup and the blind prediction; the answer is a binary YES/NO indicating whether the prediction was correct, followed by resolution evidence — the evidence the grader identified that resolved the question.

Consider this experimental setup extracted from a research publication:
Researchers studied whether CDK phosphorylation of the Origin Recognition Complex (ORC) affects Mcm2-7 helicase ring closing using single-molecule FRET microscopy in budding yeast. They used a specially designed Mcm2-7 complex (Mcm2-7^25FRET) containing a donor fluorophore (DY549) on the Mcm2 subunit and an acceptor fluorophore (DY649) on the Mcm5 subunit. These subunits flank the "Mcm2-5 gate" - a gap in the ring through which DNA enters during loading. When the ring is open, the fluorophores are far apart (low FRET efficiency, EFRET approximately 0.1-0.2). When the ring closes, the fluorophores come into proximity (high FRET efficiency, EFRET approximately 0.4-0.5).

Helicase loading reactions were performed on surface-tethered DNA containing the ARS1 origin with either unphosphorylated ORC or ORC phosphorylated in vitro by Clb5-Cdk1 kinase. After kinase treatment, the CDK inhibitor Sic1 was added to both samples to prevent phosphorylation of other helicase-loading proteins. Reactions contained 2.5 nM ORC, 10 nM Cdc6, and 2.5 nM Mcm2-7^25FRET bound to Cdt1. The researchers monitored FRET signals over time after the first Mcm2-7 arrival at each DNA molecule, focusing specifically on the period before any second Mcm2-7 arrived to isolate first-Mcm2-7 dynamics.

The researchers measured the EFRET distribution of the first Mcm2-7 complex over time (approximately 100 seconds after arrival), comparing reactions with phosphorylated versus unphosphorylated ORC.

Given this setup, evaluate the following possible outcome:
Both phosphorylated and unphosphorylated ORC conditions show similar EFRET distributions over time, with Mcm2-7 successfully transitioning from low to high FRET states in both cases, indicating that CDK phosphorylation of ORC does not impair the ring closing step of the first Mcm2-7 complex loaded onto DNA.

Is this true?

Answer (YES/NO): NO